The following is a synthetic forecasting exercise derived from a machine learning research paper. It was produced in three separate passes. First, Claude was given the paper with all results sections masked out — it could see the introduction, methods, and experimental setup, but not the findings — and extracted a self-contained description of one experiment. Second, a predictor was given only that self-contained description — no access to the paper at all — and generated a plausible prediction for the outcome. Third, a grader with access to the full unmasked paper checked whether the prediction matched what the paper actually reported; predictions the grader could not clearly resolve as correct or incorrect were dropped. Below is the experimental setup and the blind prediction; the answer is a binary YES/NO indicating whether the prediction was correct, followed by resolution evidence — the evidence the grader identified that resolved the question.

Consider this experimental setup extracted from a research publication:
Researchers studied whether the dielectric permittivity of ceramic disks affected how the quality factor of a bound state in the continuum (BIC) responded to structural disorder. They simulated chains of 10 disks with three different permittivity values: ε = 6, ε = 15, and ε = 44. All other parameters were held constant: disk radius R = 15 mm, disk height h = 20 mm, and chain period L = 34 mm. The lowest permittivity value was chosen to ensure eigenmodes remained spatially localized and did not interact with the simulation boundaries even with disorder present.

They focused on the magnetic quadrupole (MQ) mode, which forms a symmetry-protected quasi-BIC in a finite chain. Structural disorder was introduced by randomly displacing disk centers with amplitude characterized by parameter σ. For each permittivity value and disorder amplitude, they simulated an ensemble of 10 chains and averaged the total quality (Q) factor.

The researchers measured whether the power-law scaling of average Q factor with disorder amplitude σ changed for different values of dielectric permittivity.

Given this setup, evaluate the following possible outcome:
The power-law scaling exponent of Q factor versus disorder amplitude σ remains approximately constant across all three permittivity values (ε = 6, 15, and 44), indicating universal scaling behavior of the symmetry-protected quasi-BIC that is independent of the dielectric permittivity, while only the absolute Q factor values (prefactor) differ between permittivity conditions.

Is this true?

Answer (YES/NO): YES